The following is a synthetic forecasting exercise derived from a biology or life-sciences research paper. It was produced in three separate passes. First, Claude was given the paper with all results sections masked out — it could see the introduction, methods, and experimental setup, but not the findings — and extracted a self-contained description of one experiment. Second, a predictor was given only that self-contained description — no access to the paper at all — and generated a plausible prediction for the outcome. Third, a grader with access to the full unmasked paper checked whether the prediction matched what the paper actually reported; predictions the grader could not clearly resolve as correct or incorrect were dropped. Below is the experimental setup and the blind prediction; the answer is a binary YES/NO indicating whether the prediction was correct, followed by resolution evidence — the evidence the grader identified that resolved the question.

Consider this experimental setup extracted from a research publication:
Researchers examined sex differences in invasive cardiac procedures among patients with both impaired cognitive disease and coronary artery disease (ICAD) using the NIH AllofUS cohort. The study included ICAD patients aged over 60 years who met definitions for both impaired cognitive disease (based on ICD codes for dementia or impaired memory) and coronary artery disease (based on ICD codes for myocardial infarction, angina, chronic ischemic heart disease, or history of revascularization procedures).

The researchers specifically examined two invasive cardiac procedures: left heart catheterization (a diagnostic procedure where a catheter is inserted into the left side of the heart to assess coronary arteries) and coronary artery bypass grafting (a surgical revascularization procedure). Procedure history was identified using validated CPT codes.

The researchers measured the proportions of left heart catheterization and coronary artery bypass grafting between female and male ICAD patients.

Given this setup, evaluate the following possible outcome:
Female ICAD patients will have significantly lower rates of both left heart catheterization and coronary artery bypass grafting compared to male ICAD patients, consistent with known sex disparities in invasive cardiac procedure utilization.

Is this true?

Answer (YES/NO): YES